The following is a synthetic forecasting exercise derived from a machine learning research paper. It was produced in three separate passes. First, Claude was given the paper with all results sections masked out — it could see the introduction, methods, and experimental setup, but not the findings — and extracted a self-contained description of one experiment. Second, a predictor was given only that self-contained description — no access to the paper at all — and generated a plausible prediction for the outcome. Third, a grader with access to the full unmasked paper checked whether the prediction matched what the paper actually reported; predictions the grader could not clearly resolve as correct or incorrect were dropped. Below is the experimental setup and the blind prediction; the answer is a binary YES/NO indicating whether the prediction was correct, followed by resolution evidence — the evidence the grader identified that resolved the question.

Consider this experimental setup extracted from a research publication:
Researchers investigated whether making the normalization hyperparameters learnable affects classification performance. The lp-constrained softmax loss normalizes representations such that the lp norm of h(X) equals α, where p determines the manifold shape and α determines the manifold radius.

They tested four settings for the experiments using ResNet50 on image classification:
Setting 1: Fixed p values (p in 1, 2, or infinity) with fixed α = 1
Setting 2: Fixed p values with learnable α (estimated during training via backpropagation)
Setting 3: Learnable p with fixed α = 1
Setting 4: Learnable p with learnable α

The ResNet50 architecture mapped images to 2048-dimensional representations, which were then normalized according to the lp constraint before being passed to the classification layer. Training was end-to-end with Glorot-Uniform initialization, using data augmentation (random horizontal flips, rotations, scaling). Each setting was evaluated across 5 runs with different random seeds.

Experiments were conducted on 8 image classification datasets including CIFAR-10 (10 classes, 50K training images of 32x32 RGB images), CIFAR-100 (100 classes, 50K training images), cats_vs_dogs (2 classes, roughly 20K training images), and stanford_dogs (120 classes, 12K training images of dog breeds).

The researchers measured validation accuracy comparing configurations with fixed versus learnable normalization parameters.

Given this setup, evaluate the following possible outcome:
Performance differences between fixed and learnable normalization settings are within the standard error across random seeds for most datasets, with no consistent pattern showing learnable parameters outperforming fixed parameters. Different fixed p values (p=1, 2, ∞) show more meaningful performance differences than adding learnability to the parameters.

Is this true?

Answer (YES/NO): YES